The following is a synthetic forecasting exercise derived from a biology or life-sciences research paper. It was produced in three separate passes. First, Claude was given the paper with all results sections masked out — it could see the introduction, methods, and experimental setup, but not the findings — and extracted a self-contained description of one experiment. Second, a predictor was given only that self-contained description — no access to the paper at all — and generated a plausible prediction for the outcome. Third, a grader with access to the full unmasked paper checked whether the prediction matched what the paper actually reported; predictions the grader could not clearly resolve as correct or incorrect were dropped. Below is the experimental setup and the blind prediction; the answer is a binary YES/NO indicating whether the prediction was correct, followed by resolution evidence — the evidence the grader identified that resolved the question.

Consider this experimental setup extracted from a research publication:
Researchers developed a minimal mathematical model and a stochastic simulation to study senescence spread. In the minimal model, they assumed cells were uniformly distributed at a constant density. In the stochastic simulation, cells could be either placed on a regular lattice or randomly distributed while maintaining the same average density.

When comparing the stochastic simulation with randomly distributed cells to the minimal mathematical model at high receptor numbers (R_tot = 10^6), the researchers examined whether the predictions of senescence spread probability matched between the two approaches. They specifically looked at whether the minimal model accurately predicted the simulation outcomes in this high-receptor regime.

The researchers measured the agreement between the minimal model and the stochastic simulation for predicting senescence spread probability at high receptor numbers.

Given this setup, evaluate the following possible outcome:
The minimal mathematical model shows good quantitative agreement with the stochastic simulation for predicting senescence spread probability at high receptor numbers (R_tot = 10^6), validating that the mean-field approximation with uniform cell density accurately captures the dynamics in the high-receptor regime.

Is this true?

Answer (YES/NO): NO